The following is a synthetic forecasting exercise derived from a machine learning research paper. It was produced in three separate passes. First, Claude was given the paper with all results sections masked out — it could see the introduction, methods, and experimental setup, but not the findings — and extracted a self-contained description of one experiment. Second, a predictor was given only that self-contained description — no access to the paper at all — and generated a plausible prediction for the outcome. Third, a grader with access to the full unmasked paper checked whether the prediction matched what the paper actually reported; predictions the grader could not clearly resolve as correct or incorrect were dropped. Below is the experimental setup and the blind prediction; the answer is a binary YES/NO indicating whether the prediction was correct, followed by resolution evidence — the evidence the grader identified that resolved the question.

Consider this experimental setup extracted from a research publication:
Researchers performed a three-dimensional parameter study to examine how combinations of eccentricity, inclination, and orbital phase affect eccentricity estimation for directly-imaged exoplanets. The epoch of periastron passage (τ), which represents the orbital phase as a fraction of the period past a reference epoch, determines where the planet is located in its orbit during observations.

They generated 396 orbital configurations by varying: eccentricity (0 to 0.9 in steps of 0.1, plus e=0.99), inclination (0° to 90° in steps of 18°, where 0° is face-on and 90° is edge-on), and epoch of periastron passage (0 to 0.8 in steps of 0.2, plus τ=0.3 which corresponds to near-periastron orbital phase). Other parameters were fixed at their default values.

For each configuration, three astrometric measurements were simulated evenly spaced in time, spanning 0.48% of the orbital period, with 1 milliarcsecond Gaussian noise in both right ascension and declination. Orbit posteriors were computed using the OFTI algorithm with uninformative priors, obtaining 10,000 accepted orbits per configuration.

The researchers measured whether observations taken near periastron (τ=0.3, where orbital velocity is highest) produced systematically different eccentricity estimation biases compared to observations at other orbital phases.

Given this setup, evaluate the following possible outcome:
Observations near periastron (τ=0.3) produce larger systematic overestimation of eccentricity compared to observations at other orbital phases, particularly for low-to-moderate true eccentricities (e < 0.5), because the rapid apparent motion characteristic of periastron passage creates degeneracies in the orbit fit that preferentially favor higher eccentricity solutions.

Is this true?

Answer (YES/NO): NO